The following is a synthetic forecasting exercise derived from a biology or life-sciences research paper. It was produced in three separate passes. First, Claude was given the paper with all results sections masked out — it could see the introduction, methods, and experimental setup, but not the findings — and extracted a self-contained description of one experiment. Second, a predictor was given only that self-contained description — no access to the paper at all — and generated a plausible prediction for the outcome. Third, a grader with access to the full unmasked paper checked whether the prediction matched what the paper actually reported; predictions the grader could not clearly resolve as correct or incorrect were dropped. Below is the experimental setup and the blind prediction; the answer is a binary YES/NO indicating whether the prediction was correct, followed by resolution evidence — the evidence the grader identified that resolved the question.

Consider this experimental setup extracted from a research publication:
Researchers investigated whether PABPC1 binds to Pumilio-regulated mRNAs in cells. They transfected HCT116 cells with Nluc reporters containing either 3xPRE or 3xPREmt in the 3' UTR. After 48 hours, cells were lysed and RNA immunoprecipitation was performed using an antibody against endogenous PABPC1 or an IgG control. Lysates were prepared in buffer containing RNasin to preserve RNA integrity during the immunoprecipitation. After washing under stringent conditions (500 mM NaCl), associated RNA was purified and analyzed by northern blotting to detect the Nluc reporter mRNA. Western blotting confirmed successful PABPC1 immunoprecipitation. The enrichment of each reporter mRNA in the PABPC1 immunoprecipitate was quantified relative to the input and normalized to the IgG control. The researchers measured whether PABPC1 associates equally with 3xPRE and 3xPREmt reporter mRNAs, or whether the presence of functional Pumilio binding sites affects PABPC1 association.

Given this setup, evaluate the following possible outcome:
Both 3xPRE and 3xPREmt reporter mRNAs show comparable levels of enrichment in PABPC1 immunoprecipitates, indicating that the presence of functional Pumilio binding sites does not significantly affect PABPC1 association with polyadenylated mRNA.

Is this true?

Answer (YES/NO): YES